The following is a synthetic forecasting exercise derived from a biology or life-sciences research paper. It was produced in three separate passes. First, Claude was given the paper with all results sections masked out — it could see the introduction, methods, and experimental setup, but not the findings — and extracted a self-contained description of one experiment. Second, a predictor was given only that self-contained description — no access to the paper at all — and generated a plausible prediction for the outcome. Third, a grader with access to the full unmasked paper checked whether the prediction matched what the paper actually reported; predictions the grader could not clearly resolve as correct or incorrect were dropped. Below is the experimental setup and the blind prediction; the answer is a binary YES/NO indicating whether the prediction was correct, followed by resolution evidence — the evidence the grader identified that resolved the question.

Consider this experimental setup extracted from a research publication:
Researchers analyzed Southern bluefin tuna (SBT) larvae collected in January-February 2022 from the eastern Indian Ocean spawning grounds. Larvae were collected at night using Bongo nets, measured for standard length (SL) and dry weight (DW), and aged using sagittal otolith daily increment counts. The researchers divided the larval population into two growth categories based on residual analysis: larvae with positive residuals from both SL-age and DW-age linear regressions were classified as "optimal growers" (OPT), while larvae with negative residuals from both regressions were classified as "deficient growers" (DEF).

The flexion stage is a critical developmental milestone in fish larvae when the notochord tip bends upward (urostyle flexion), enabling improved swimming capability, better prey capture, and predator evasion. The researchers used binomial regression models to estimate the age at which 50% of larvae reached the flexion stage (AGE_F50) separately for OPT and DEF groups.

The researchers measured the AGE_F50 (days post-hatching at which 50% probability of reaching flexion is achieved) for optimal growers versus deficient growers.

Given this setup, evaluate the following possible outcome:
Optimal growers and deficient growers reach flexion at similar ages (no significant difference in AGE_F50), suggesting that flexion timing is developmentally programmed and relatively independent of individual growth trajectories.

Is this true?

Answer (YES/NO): YES